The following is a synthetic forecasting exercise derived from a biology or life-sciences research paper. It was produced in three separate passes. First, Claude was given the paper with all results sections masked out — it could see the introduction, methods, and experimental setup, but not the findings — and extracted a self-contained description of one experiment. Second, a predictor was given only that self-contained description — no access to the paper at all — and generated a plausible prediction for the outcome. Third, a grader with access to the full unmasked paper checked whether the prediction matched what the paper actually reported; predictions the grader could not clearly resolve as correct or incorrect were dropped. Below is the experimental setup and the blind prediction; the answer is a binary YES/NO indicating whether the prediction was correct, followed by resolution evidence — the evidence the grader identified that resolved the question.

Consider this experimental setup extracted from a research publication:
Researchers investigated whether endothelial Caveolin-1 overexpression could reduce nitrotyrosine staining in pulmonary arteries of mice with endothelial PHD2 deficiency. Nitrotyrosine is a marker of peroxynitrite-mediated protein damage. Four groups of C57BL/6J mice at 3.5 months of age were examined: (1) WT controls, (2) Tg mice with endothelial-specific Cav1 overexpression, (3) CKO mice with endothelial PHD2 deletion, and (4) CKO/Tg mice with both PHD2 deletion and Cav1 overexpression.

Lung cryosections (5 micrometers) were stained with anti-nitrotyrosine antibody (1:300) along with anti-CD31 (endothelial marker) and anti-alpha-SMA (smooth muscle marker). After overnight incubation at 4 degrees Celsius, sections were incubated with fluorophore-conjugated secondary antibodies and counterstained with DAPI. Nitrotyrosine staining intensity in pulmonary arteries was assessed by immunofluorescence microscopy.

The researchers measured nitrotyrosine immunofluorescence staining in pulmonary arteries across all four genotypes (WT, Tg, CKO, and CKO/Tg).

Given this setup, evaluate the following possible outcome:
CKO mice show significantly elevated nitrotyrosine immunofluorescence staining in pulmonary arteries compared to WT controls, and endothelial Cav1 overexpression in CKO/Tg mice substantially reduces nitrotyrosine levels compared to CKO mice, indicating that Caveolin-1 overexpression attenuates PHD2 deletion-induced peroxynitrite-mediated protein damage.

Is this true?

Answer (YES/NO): YES